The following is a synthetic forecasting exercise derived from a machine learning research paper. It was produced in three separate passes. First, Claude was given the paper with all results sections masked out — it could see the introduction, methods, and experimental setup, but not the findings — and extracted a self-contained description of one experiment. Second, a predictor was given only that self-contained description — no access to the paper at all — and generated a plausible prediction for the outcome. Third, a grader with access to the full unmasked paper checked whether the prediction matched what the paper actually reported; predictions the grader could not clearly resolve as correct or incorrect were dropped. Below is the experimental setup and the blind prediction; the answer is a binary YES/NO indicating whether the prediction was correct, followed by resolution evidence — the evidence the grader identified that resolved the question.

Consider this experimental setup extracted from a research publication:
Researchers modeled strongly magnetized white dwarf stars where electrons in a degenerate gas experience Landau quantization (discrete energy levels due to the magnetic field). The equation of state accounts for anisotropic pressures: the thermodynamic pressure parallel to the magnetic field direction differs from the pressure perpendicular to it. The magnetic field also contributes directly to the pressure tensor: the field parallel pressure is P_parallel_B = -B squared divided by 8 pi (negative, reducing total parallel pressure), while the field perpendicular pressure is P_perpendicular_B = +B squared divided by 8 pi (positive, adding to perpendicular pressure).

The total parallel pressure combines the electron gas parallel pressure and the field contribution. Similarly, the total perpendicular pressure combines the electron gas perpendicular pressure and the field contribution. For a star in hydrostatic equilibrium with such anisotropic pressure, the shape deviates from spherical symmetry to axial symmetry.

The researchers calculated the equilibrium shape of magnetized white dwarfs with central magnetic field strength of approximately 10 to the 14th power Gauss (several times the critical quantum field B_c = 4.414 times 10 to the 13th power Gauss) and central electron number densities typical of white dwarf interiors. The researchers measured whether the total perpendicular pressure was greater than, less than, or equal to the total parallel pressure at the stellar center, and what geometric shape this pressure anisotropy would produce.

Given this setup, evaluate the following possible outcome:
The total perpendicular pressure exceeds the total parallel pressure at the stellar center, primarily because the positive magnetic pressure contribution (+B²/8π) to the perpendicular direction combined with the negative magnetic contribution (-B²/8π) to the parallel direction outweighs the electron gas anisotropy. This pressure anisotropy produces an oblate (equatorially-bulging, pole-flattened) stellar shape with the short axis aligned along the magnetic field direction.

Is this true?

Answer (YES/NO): YES